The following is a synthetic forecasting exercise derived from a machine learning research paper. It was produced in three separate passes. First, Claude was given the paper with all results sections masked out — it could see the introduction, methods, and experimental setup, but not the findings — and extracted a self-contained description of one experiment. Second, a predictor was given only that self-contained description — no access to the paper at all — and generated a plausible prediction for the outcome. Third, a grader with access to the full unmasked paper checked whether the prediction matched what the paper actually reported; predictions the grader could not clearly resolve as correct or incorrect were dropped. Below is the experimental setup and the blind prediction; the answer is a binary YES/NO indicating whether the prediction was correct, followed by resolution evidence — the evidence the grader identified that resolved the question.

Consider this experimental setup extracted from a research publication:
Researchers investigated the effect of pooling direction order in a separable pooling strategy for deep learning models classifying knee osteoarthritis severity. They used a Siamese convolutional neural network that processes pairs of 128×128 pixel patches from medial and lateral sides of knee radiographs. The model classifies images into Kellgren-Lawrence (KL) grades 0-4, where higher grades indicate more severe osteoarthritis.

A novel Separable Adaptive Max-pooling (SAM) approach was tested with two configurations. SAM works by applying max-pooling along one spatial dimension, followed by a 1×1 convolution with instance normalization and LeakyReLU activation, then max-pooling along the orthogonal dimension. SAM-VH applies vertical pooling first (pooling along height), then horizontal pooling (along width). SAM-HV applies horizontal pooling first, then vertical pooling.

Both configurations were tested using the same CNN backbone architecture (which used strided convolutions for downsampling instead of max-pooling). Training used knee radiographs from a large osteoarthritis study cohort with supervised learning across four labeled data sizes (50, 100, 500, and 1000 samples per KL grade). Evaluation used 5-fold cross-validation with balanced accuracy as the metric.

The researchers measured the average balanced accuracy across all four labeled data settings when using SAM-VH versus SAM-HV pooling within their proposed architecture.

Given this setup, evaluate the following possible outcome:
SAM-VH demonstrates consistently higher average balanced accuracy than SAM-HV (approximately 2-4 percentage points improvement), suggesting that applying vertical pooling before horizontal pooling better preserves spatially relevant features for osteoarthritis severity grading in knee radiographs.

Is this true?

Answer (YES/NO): NO